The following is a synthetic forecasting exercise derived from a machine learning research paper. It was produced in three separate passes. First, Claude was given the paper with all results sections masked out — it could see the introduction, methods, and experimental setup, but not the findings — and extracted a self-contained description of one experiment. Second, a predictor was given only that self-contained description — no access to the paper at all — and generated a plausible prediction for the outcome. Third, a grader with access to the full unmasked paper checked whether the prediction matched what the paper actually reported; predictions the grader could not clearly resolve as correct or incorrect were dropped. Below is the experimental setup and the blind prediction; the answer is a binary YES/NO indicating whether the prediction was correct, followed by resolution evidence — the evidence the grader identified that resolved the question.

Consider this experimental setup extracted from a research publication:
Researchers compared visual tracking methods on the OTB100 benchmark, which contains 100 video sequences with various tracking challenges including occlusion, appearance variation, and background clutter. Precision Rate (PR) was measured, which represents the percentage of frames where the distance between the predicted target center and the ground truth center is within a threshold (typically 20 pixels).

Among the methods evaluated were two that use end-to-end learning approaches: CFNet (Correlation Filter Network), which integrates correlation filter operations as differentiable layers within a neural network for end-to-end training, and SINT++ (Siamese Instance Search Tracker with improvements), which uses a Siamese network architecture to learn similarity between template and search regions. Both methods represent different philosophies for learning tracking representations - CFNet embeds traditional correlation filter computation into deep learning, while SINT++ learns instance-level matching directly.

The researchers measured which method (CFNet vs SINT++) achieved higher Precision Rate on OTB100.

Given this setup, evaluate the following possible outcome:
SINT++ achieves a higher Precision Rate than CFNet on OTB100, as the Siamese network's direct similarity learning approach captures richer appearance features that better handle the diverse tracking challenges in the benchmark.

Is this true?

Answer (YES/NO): YES